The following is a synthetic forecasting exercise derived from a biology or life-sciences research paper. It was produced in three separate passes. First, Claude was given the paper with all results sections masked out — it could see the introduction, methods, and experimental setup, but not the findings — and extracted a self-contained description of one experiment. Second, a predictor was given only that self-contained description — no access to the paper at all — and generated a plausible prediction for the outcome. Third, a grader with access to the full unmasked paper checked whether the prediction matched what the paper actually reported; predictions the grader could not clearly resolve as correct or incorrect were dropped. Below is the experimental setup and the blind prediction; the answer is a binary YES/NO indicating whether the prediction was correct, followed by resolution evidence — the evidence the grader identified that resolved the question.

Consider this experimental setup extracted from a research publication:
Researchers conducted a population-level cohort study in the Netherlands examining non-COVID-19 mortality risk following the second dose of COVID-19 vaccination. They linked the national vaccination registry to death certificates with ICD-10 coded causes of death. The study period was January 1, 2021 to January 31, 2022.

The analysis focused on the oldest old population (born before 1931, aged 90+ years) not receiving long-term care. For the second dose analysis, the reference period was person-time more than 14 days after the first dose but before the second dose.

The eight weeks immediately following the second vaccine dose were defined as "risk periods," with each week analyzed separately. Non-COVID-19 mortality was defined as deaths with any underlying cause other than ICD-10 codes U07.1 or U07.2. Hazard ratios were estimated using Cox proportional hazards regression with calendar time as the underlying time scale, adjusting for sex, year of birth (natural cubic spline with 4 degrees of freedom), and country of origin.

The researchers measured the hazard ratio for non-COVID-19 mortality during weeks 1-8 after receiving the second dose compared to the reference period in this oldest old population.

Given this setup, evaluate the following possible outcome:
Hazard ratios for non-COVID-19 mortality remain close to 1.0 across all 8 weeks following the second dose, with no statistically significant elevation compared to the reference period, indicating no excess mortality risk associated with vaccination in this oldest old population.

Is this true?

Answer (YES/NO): NO